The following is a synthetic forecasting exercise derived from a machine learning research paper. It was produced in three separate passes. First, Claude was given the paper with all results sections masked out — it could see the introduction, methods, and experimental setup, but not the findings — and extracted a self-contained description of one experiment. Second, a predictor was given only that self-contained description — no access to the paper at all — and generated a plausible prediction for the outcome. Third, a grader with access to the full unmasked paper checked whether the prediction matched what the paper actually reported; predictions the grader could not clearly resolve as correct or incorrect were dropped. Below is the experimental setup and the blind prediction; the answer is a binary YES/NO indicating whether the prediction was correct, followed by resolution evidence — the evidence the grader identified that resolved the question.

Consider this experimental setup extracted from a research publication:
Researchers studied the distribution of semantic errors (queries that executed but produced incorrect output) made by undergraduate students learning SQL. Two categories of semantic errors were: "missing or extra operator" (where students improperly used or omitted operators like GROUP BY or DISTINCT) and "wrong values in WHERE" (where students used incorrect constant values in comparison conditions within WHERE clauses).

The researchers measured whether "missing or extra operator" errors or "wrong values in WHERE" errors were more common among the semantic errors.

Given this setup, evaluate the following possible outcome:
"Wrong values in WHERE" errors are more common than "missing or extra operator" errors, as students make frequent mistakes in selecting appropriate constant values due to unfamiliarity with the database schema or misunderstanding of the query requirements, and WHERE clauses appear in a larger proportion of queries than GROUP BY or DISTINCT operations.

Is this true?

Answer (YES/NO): NO